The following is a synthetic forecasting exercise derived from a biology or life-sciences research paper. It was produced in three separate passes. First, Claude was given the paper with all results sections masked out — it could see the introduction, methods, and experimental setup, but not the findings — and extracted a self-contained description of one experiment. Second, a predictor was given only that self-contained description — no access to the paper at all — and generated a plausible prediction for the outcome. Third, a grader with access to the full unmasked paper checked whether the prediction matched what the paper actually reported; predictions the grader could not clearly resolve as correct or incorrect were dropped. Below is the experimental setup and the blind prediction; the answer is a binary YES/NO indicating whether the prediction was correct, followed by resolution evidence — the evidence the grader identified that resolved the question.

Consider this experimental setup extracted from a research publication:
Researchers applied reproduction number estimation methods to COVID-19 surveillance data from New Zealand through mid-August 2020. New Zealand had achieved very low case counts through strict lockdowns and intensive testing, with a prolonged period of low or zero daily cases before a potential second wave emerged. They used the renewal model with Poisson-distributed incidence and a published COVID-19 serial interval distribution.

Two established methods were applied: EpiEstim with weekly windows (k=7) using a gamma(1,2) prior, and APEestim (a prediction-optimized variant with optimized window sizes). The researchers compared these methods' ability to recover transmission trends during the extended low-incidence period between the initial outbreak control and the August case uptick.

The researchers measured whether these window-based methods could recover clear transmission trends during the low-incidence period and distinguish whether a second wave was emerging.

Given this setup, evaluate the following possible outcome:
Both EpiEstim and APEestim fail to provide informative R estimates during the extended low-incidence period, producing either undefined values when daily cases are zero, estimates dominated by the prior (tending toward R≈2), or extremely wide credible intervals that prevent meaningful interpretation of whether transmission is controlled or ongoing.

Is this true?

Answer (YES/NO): YES